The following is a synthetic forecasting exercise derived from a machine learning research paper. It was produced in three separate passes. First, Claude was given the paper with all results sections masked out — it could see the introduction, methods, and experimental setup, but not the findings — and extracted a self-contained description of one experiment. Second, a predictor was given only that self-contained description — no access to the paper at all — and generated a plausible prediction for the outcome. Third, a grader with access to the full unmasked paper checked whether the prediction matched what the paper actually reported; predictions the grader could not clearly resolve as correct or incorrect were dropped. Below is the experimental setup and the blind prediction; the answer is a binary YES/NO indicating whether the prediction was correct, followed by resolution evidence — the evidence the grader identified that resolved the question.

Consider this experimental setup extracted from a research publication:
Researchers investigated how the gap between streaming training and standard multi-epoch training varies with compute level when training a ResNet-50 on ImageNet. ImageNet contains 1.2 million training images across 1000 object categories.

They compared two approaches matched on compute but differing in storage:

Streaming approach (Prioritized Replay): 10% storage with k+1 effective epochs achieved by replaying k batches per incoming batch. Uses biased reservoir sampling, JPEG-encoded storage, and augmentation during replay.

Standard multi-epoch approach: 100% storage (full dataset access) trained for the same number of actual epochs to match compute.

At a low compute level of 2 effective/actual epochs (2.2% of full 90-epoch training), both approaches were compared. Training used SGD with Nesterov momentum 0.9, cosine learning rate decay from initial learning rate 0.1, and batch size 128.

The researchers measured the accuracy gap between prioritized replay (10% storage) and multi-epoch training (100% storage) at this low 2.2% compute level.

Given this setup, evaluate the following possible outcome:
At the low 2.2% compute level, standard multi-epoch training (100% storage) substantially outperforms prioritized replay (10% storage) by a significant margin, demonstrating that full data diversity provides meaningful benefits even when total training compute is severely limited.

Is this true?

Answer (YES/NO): NO